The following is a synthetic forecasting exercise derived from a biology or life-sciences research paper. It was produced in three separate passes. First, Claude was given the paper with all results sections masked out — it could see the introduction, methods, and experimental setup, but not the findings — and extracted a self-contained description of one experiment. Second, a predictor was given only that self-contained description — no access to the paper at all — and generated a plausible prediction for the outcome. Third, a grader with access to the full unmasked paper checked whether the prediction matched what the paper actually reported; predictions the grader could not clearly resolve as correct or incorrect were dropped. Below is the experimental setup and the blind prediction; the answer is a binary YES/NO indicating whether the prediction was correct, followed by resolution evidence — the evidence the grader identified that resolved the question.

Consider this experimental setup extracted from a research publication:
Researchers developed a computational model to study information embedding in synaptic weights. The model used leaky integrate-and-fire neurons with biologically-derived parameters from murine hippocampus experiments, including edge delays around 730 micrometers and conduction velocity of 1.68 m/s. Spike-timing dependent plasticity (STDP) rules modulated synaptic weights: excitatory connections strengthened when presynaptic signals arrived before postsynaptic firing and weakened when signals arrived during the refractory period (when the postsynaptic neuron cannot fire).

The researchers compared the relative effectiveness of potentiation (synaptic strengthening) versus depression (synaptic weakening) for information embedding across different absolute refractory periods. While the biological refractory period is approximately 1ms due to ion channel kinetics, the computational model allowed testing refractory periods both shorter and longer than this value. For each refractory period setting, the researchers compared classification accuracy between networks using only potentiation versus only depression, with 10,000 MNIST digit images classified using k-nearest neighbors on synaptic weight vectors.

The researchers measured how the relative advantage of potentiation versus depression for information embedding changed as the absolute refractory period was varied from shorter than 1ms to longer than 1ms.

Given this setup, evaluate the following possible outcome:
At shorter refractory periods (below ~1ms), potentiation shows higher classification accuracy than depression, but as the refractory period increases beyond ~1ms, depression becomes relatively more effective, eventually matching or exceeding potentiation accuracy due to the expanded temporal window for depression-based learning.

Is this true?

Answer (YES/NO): YES